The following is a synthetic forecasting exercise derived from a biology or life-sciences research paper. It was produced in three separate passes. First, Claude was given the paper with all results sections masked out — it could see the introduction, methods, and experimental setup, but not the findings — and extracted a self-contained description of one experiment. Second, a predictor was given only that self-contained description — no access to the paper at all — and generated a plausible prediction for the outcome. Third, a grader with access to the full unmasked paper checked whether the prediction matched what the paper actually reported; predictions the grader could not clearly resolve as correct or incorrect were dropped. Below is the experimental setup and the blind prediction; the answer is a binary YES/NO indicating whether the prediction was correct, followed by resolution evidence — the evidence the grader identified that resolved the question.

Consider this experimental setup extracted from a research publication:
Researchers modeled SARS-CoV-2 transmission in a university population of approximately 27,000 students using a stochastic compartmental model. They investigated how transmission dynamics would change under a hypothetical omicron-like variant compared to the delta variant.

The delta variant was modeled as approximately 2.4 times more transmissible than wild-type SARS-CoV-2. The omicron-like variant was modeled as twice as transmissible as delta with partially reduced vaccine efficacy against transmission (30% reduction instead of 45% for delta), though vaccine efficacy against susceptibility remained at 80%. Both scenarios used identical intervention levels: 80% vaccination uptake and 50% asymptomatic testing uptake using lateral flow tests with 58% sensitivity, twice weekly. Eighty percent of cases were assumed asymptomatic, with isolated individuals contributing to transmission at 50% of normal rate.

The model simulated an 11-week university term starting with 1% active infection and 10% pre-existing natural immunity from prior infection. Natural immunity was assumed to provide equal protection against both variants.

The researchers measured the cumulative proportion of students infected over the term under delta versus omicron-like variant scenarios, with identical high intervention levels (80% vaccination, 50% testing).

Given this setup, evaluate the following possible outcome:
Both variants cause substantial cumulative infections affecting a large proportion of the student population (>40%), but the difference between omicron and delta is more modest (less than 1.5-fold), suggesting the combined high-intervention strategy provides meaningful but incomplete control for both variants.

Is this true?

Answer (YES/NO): NO